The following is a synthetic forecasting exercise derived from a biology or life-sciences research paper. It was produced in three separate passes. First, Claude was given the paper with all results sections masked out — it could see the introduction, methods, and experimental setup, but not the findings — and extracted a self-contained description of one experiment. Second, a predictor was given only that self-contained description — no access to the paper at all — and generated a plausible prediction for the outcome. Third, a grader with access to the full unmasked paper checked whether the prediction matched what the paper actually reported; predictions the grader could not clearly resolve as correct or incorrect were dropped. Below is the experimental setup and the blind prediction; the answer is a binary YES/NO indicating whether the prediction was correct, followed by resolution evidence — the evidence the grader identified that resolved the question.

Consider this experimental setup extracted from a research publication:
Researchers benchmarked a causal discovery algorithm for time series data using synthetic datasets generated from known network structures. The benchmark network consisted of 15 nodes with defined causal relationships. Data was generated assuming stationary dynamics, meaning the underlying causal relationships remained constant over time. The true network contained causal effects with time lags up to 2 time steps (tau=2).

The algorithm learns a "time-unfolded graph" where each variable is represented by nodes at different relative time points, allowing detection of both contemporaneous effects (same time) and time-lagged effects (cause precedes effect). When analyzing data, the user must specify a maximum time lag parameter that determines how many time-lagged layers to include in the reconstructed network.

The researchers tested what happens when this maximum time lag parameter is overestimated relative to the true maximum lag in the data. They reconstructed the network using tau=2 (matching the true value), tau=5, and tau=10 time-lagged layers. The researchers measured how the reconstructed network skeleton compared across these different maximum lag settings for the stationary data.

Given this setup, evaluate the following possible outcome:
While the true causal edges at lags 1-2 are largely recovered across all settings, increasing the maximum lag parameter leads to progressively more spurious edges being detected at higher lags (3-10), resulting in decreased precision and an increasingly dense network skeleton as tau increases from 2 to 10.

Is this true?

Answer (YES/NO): NO